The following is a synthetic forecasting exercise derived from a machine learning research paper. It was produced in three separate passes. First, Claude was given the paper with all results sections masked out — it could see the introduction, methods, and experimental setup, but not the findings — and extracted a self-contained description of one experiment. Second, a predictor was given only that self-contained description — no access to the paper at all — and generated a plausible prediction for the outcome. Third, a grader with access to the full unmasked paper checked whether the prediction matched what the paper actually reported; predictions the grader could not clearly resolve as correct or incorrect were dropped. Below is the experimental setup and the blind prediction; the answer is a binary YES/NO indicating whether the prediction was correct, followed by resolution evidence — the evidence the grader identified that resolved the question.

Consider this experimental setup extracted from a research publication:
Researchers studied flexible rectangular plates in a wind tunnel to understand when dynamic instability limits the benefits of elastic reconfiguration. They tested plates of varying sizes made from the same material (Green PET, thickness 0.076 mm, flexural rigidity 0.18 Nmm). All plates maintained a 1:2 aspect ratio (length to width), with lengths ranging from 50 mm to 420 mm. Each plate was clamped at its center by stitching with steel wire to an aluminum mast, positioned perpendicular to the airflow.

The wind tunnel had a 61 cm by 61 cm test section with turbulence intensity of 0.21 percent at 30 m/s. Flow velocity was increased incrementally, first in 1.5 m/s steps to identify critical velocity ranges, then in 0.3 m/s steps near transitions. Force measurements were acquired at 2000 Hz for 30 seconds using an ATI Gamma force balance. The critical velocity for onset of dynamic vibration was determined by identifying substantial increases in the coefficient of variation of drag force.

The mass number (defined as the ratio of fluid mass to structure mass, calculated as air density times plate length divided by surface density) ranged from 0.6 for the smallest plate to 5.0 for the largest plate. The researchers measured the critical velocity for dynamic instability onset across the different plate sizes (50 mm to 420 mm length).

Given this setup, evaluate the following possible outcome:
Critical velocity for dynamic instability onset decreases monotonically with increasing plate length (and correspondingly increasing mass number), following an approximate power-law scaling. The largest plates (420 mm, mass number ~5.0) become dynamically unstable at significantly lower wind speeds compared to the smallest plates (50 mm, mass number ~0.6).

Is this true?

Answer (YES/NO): YES